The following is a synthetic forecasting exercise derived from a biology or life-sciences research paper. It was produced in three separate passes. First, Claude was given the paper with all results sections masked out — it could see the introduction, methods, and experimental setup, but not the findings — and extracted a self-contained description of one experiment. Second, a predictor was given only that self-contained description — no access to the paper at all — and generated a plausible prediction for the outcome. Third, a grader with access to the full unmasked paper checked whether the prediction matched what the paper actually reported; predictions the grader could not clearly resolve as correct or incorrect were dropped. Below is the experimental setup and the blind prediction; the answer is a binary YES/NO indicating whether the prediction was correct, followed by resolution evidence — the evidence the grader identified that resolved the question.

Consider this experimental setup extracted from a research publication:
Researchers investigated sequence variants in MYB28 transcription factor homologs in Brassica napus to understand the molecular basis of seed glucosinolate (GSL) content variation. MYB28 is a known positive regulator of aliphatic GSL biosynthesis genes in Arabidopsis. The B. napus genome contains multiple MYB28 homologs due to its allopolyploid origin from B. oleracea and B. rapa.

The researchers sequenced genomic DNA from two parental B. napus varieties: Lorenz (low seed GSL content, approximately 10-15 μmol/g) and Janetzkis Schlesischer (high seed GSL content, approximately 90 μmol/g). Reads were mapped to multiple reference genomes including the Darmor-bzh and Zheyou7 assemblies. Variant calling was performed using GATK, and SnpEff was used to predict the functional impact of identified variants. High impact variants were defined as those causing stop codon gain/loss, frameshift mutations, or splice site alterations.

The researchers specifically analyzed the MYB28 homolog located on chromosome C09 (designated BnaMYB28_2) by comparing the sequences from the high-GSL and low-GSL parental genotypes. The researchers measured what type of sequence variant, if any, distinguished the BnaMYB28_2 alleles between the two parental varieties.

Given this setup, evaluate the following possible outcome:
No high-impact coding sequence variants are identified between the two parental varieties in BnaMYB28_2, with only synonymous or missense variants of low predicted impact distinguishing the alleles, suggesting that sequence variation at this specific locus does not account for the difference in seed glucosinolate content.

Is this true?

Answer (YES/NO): NO